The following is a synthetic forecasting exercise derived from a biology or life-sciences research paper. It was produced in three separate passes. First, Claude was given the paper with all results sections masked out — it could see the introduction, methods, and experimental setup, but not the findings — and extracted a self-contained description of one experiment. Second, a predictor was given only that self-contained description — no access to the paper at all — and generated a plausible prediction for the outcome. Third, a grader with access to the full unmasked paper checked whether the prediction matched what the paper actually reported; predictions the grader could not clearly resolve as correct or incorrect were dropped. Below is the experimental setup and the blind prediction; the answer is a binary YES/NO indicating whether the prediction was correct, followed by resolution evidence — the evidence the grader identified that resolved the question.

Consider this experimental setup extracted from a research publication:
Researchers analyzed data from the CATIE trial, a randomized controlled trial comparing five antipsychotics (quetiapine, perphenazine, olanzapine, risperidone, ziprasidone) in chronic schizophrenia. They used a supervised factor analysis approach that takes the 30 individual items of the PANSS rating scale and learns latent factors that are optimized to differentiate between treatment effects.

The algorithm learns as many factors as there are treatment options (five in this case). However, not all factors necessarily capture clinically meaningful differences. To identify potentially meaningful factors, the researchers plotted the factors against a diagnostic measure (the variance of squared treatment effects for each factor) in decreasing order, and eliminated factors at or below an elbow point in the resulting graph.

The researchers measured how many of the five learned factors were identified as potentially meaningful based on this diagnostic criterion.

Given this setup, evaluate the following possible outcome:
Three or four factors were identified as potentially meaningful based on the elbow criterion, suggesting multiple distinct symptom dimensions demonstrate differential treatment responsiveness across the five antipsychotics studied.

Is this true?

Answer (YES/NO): YES